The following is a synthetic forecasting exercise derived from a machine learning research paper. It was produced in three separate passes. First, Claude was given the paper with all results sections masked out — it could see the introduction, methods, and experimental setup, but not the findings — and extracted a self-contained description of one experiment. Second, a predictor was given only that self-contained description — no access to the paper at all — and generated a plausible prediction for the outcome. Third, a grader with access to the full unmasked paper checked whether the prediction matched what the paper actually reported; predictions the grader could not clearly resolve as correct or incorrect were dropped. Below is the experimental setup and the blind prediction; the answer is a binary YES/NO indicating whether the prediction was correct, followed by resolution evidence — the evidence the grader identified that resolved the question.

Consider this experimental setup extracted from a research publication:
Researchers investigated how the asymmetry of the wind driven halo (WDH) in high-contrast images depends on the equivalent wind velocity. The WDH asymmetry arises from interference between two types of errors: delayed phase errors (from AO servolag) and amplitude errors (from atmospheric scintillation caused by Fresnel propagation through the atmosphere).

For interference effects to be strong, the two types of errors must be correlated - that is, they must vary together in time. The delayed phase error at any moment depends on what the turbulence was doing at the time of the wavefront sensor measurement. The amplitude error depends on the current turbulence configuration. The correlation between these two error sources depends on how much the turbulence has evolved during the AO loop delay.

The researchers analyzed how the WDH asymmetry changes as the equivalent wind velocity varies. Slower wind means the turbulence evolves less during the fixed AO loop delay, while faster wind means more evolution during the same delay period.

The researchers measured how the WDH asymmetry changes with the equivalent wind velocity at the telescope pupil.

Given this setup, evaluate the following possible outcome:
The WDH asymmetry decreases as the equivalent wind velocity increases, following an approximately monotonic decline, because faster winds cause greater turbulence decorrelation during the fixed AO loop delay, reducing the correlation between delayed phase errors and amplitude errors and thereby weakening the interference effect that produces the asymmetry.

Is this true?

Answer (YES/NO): YES